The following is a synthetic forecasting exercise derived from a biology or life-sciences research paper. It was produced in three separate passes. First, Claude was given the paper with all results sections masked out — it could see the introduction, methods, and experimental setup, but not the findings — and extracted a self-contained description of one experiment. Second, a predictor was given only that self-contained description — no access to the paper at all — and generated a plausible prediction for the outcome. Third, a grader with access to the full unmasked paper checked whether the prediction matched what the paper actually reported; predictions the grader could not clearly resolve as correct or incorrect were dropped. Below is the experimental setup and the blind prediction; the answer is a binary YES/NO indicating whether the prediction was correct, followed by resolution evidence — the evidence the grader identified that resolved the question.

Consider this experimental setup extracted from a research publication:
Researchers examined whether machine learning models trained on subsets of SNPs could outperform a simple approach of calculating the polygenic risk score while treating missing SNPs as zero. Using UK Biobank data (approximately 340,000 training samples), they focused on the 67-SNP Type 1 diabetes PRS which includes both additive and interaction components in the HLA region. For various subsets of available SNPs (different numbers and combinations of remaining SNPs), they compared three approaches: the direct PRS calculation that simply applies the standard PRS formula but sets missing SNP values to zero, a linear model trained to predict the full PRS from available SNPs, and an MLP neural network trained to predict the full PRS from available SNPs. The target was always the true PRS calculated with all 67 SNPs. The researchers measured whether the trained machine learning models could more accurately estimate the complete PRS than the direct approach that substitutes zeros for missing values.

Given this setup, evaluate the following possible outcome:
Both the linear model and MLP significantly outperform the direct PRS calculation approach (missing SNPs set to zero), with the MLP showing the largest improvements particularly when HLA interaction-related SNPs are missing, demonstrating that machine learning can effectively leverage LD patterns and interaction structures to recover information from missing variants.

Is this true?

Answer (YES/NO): NO